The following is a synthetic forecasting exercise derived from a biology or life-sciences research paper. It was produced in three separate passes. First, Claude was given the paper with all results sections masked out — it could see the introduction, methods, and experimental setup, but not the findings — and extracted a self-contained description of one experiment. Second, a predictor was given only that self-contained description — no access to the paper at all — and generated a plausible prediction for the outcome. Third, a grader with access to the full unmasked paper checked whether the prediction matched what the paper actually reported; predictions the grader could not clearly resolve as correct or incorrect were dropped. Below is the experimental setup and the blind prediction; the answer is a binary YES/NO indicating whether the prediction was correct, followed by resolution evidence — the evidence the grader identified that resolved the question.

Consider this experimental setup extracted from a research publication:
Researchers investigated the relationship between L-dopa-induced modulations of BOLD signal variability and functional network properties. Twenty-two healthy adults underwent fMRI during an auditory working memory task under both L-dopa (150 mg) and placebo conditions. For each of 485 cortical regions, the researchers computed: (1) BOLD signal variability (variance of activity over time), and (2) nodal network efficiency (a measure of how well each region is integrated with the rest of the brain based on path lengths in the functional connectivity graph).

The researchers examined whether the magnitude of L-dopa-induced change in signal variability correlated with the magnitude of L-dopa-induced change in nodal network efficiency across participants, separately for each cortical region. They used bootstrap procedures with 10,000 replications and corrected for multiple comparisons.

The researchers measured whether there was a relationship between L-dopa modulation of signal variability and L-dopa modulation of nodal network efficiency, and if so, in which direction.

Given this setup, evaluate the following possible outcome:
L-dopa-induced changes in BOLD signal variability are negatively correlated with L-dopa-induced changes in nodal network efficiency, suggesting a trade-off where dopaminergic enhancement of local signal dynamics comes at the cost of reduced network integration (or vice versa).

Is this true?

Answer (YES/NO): NO